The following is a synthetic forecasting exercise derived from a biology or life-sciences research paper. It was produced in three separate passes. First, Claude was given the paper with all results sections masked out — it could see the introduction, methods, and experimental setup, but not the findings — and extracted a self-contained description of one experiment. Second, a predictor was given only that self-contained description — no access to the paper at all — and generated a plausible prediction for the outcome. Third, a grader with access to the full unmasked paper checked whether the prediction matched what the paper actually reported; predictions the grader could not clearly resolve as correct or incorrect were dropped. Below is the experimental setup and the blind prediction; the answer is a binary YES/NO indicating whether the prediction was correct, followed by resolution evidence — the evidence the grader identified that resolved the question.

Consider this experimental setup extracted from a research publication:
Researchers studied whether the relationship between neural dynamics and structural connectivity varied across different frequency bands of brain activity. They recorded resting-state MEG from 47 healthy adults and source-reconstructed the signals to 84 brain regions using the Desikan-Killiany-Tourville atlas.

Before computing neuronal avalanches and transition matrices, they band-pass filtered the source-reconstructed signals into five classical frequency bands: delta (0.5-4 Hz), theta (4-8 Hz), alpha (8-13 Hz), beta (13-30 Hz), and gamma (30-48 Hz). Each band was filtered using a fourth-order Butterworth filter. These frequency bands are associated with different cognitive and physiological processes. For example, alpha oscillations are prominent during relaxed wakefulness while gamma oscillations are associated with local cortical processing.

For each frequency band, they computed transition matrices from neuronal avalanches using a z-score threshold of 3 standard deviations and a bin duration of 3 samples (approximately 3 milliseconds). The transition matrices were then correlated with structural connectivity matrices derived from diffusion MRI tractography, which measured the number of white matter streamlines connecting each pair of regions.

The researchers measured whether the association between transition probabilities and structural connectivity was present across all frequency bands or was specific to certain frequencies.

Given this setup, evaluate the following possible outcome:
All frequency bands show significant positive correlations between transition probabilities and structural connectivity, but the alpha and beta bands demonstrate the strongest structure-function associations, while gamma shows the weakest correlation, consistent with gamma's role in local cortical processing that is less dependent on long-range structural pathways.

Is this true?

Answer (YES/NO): NO